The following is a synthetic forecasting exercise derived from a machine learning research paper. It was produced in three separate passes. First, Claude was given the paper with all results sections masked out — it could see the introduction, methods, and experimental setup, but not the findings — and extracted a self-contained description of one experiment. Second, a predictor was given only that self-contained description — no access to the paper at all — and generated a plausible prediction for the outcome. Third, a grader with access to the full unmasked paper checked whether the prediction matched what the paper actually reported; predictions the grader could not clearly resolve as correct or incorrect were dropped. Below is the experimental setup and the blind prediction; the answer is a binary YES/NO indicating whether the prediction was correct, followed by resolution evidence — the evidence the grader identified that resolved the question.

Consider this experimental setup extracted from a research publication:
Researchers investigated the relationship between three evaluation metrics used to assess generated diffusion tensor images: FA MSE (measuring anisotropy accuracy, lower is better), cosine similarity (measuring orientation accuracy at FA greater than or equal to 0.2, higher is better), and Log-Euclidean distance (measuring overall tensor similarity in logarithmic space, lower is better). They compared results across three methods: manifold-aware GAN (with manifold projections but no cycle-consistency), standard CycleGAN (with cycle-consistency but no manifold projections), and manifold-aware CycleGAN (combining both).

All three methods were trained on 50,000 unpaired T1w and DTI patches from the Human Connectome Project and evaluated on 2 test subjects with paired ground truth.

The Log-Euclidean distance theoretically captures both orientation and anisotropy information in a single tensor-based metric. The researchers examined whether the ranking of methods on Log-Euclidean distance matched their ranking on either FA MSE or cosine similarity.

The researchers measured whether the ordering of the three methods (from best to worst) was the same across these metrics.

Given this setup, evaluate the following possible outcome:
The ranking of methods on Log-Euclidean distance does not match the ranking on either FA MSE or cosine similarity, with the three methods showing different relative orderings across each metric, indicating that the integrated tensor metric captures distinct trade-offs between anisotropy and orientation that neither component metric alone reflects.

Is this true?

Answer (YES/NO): NO